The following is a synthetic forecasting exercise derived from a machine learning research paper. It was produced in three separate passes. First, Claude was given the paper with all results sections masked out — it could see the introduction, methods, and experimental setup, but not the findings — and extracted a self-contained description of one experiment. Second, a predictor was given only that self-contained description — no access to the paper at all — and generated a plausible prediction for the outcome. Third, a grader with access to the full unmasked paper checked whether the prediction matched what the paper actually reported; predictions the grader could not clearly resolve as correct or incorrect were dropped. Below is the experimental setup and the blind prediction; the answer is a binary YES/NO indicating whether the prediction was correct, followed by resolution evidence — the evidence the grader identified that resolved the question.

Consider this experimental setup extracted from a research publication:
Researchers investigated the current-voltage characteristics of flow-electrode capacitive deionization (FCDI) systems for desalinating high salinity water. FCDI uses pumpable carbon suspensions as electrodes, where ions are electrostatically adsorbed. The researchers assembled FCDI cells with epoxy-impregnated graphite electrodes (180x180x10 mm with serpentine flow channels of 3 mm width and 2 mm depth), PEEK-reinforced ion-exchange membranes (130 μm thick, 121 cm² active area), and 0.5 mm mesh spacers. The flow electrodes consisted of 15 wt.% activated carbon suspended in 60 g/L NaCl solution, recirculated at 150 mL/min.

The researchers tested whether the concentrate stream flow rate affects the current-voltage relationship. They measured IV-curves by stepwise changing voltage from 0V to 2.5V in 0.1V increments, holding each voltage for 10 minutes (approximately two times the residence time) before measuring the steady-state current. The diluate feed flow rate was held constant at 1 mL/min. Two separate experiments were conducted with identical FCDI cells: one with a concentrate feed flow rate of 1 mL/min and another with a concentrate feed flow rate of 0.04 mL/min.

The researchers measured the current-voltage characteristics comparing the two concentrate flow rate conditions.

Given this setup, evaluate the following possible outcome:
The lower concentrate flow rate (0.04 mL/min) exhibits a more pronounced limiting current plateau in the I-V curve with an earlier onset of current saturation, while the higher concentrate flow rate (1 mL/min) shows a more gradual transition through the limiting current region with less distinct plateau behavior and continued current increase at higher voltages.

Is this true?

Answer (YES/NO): NO